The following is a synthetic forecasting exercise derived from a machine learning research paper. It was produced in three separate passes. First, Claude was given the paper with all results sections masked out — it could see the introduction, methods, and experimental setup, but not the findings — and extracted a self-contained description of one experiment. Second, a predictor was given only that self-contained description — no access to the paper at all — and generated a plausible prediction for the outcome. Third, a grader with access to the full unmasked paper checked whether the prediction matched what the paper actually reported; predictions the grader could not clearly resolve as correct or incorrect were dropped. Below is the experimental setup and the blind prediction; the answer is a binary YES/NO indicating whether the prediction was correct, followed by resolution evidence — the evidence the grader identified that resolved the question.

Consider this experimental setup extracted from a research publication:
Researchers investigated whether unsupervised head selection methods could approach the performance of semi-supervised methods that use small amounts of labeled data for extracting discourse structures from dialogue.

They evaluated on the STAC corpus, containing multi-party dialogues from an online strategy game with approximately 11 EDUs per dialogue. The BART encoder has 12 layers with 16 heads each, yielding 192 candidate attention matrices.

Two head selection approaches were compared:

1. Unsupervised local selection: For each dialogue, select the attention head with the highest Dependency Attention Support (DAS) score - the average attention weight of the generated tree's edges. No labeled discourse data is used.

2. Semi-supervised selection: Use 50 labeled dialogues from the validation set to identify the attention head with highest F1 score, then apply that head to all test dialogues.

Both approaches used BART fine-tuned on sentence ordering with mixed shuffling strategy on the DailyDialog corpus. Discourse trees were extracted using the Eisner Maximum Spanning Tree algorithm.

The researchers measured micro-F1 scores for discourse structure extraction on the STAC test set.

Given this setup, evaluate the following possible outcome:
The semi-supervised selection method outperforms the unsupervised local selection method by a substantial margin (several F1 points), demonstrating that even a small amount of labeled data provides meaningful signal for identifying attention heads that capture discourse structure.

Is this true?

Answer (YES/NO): NO